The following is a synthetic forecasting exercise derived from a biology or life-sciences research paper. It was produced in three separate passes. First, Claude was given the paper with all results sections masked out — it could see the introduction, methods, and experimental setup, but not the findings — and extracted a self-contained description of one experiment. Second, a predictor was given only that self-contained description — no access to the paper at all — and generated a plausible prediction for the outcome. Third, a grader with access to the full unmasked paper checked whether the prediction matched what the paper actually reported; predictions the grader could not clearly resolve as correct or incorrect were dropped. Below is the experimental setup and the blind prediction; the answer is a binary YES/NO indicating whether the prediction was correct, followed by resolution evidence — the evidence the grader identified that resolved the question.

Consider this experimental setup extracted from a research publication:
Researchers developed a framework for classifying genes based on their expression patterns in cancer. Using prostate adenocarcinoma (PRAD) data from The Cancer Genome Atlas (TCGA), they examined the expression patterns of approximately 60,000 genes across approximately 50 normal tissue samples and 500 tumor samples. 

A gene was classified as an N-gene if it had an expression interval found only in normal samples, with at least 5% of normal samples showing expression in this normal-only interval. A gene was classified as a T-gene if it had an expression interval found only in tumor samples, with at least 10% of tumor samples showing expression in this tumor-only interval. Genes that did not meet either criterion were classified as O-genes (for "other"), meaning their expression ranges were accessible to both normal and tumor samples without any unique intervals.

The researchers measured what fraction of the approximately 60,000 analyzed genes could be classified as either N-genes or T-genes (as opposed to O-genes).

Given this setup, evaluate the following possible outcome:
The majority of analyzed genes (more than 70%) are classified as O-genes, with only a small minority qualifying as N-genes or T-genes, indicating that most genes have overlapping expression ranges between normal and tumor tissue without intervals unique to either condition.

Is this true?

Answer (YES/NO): YES